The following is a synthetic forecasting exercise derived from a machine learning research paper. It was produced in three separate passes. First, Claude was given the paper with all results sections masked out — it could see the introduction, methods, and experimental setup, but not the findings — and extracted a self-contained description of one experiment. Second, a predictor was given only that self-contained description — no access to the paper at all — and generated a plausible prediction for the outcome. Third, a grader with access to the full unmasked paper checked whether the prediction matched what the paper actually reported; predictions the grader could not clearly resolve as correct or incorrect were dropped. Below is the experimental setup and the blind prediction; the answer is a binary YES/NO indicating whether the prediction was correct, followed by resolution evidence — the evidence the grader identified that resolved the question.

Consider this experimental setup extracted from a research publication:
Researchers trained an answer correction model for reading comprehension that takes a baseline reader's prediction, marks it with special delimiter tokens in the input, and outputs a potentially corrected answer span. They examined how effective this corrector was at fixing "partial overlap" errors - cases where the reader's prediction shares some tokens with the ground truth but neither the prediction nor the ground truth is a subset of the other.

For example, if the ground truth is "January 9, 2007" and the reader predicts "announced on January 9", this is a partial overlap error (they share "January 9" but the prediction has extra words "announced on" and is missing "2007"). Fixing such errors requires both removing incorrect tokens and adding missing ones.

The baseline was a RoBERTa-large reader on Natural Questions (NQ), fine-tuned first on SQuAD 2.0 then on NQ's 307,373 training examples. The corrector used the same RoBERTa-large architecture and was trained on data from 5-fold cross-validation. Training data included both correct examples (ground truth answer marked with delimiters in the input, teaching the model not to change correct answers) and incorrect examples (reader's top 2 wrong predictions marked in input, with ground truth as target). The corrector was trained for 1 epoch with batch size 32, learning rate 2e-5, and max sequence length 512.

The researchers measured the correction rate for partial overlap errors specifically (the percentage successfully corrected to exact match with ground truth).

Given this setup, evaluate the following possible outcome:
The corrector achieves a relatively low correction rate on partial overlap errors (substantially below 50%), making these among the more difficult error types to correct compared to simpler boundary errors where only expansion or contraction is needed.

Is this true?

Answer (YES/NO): NO